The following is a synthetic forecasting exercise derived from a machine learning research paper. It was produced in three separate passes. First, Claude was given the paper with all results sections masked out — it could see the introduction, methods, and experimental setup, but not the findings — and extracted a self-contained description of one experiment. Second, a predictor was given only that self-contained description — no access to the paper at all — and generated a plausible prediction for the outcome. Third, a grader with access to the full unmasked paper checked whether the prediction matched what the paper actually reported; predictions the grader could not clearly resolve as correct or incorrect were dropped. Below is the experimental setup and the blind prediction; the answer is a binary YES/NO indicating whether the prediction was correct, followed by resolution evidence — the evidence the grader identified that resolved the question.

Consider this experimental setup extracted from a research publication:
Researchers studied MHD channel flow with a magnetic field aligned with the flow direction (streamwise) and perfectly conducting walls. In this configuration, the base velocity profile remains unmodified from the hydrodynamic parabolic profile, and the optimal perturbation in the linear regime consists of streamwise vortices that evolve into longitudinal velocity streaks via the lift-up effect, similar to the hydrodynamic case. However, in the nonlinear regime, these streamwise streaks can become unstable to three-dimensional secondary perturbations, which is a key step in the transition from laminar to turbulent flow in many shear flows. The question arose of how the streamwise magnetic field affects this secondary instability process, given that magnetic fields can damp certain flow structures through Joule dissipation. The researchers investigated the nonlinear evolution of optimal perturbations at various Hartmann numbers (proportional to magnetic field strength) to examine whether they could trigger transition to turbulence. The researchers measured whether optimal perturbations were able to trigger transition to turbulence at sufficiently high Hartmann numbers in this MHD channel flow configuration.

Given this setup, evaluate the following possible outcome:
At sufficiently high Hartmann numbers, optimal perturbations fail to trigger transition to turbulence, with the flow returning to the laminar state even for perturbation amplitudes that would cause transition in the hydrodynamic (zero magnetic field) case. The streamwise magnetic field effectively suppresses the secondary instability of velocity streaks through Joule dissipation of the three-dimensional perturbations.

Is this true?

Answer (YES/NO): YES